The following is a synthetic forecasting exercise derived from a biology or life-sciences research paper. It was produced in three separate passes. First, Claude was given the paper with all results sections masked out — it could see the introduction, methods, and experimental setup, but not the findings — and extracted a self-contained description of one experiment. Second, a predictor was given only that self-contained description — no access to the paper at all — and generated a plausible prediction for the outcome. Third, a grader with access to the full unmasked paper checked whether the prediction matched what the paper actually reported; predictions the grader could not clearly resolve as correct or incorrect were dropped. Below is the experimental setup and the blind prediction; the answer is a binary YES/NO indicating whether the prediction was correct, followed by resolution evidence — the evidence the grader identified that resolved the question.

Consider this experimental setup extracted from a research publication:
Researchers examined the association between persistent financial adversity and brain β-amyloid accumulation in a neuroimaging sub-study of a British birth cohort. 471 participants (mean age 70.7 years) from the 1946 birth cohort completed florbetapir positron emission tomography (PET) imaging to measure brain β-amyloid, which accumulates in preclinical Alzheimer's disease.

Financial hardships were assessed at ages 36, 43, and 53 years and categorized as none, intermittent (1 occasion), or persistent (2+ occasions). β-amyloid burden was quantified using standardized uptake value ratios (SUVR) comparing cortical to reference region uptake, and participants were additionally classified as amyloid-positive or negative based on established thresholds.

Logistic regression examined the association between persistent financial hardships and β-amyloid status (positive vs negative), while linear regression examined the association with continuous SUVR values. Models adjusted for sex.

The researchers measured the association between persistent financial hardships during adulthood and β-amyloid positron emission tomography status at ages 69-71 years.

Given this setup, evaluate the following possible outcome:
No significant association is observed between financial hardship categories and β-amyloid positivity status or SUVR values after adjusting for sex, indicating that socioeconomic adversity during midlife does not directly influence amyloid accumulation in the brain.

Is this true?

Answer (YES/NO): YES